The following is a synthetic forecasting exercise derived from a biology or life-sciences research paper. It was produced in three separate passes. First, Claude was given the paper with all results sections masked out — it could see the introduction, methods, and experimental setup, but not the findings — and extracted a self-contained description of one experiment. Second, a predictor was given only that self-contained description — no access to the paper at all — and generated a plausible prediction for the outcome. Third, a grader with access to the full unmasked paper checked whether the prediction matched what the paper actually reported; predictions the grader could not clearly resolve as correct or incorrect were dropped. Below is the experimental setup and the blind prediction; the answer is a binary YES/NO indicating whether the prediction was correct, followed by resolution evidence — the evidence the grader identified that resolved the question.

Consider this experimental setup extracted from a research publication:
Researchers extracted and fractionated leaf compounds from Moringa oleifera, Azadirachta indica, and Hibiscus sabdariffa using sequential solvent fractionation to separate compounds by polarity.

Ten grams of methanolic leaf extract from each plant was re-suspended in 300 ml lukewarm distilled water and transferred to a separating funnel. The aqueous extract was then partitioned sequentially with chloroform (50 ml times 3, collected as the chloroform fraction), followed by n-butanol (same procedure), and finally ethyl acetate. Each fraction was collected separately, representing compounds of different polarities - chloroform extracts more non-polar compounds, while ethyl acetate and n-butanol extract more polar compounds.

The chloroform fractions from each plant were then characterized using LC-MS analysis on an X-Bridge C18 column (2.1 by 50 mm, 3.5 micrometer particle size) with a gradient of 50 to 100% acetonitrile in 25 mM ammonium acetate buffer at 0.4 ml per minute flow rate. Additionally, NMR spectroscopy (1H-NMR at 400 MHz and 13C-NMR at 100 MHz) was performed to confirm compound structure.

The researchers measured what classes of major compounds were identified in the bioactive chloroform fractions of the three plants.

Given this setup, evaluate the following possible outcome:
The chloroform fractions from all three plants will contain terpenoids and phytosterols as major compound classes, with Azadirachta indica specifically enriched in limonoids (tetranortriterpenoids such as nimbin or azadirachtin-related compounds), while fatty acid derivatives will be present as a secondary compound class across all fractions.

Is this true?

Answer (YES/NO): NO